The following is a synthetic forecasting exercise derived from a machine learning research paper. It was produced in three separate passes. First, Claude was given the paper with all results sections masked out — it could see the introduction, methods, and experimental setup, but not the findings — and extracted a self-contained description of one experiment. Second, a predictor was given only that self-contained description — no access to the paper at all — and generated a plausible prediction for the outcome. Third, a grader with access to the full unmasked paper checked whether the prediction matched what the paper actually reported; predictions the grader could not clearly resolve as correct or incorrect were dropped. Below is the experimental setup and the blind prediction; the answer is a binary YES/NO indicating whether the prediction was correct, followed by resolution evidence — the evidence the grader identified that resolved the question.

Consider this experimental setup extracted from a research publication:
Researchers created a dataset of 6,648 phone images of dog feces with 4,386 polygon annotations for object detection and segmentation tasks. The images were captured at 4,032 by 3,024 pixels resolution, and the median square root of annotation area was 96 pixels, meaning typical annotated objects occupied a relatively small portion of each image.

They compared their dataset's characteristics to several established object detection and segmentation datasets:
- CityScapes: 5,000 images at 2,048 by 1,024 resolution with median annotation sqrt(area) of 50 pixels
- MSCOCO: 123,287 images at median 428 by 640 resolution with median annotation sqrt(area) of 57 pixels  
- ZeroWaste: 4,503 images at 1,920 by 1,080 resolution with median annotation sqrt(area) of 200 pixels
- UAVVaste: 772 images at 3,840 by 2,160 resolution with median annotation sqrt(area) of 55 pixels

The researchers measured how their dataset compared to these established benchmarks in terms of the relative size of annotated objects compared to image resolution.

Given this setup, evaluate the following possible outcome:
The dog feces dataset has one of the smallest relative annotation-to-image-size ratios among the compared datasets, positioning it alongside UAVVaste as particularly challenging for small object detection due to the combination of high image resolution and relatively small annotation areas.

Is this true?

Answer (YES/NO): NO